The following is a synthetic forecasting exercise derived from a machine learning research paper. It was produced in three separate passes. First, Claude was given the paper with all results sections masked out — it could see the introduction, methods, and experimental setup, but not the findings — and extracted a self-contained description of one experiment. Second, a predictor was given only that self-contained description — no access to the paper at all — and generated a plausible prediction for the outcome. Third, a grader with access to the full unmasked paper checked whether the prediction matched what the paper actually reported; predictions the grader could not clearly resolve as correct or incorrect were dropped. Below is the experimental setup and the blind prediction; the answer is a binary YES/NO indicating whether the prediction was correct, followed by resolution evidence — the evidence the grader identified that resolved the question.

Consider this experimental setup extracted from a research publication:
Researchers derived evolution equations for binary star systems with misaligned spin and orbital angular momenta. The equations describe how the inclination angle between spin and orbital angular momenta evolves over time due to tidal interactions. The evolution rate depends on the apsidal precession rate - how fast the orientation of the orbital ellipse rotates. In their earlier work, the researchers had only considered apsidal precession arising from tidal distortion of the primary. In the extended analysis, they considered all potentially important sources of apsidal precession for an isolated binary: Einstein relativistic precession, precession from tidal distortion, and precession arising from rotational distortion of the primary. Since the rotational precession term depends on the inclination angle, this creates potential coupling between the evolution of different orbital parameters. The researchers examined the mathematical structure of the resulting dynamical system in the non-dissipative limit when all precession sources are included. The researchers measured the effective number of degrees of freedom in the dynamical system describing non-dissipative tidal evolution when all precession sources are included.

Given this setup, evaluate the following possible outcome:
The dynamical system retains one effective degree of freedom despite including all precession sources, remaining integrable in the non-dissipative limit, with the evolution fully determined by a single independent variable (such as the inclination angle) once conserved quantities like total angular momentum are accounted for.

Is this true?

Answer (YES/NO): NO